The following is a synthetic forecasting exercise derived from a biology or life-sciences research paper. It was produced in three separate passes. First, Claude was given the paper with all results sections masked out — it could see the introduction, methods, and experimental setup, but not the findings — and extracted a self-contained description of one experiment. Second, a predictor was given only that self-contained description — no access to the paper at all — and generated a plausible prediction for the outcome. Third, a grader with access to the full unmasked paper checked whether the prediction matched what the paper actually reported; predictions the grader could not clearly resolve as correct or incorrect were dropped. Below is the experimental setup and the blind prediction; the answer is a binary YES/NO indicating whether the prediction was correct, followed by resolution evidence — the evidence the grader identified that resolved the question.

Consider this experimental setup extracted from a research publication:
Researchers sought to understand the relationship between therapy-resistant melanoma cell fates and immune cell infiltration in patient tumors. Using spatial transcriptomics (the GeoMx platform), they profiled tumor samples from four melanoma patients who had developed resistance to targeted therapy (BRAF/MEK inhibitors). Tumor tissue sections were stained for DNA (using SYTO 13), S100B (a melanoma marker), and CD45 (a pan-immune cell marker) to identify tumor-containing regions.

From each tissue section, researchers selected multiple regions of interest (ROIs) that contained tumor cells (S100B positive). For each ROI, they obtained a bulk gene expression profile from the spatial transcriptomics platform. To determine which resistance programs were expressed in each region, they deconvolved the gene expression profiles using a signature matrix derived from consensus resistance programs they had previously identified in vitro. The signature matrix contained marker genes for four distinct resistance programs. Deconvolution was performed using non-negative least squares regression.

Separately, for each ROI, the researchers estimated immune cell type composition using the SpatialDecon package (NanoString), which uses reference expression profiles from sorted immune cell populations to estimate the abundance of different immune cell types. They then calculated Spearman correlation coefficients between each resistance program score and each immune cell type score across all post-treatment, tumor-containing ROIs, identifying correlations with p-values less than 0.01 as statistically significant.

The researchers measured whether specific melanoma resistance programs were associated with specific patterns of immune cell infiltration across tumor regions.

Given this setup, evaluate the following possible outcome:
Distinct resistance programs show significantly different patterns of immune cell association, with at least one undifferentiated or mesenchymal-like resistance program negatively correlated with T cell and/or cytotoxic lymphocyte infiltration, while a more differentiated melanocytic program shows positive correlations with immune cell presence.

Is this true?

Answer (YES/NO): NO